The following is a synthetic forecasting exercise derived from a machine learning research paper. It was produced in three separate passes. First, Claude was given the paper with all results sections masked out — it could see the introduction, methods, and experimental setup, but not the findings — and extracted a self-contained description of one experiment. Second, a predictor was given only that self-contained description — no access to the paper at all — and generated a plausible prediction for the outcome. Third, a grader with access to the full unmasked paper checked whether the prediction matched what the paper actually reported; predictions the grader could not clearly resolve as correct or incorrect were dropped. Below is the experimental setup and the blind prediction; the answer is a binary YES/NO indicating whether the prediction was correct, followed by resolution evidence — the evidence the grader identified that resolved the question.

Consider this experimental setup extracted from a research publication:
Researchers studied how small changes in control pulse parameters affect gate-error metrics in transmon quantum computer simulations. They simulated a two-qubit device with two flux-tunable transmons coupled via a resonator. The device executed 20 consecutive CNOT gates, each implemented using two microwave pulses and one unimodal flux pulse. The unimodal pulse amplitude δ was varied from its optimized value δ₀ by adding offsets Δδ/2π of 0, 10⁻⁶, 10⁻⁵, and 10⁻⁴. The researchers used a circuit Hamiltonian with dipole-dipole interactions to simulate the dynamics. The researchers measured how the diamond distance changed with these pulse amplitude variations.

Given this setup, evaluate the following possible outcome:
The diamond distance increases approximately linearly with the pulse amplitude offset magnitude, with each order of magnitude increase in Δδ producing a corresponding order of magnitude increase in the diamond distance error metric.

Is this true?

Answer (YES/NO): NO